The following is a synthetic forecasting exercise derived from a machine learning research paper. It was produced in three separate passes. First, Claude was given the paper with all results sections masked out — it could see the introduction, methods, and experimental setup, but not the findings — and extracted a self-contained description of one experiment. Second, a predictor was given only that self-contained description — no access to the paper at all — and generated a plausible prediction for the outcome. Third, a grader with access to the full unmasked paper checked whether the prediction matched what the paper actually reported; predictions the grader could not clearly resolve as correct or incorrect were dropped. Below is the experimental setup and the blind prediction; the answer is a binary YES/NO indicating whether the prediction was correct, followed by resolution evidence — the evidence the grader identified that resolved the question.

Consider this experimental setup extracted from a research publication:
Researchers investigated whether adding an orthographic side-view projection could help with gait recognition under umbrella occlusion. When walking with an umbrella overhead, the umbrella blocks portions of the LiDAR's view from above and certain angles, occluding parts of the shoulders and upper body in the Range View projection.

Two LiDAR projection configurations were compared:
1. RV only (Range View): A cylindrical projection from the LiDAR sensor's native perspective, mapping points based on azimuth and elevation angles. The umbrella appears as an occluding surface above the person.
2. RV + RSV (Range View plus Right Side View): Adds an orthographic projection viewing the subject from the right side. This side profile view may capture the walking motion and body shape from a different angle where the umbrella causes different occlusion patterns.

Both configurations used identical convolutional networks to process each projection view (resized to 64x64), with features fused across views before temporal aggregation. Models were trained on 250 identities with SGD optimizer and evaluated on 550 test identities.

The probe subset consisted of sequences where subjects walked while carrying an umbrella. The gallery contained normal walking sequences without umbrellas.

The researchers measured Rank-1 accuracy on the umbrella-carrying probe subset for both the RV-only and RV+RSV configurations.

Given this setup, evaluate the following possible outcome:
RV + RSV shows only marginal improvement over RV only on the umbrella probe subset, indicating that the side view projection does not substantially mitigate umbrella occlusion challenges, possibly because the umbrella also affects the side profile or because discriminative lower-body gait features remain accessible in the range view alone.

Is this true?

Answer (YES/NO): NO